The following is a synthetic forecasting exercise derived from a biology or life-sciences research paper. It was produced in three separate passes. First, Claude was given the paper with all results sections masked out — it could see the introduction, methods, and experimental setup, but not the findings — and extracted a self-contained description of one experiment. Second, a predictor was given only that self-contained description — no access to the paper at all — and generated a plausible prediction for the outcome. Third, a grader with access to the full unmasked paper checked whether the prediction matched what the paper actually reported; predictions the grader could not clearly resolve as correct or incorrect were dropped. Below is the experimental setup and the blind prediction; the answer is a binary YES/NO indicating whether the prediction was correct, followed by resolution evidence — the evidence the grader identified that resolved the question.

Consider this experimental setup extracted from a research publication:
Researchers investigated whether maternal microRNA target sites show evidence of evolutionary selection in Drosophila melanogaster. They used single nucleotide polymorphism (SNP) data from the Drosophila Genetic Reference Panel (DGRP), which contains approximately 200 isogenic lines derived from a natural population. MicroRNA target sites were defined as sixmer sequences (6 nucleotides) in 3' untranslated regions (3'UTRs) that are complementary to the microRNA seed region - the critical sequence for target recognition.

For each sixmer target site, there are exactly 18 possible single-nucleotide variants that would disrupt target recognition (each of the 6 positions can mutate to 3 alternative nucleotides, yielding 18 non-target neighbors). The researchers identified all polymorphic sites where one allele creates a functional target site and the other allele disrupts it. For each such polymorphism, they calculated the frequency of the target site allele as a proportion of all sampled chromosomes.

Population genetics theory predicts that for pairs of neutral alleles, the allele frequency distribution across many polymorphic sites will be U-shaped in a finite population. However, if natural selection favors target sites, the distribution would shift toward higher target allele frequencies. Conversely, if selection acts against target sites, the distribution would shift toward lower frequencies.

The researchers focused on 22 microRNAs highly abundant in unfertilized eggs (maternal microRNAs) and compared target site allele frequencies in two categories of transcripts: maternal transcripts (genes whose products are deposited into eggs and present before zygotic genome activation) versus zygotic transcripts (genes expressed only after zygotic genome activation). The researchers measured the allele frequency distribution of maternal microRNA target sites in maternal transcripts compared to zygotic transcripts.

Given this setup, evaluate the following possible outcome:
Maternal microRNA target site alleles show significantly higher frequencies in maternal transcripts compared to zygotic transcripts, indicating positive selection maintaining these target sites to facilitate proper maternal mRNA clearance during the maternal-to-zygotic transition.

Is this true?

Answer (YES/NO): NO